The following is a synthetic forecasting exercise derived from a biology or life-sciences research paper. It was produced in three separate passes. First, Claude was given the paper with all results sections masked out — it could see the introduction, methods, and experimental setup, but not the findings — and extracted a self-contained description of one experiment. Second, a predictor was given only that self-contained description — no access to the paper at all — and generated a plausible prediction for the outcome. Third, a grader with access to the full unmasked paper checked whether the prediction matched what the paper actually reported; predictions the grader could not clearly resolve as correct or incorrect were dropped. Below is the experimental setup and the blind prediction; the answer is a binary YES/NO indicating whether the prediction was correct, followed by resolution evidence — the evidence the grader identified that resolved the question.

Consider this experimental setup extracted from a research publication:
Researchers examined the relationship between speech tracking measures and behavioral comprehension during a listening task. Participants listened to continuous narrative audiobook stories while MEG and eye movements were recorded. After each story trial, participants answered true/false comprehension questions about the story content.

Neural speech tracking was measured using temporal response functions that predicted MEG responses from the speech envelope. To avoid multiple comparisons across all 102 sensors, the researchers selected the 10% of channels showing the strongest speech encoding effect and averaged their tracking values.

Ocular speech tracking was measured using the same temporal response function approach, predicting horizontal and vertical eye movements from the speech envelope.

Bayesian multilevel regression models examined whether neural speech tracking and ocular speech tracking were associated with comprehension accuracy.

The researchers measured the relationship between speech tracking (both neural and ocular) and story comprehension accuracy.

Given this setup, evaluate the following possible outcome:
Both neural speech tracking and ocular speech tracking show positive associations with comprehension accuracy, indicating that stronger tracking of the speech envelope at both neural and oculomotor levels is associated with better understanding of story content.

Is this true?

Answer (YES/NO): NO